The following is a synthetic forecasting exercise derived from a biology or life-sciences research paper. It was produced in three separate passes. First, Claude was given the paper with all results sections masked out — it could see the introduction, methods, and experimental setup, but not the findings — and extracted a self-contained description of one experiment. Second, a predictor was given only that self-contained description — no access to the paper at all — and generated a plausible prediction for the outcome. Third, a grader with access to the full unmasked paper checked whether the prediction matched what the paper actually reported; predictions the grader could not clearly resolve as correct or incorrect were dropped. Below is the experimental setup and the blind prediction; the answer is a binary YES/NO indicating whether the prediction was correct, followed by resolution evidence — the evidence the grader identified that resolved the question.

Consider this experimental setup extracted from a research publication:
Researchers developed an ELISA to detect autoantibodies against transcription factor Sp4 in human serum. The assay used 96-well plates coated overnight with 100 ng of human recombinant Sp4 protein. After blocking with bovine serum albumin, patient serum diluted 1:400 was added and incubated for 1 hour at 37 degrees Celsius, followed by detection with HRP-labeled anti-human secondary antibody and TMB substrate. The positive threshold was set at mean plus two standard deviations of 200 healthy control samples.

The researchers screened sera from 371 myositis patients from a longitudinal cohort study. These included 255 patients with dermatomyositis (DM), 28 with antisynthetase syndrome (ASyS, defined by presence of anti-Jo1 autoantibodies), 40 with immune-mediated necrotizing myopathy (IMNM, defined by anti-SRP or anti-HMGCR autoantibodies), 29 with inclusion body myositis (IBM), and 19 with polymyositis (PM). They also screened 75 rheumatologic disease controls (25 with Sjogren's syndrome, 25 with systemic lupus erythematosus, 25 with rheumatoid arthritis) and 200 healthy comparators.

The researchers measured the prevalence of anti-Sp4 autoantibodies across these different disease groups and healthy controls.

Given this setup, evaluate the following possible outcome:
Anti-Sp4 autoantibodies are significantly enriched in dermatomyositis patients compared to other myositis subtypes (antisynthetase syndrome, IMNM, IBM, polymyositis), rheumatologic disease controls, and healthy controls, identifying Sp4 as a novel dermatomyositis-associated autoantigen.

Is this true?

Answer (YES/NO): NO